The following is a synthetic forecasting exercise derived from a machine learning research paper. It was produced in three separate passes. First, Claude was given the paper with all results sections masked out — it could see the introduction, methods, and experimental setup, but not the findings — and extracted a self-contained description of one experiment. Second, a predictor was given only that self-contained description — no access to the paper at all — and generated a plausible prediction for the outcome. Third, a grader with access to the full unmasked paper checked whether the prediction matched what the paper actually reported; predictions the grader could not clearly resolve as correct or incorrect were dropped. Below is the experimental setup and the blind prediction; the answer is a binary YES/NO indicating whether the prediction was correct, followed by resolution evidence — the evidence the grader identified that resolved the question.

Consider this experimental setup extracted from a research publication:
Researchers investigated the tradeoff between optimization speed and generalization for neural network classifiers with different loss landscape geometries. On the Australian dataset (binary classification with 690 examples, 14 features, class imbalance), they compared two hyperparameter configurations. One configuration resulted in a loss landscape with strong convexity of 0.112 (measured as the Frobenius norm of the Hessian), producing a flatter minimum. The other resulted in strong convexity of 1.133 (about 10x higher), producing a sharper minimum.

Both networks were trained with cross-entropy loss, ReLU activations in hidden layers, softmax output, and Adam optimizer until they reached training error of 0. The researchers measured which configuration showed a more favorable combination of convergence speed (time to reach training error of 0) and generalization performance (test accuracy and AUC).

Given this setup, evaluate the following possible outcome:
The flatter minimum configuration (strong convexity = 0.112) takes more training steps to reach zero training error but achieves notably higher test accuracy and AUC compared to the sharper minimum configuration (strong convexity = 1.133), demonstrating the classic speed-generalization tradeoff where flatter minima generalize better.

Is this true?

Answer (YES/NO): YES